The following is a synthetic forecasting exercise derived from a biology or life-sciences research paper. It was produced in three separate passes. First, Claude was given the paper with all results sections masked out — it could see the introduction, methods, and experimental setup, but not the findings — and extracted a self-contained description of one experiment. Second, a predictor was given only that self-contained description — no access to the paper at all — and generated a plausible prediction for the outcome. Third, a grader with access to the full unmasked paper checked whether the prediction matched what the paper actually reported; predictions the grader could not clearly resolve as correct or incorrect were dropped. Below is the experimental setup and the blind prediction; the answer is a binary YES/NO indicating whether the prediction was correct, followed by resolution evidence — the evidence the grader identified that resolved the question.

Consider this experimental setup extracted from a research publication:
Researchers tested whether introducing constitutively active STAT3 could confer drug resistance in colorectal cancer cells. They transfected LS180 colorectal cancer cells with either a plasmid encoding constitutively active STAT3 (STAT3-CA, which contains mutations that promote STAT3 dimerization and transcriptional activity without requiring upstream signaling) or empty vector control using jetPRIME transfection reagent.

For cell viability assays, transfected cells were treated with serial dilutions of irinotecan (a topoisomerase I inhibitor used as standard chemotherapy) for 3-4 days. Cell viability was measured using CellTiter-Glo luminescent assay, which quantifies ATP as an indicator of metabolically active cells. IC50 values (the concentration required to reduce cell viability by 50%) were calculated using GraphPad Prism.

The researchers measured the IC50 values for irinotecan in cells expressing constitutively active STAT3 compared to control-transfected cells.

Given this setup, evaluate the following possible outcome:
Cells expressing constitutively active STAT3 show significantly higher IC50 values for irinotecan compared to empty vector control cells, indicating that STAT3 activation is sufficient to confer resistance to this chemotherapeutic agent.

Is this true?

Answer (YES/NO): YES